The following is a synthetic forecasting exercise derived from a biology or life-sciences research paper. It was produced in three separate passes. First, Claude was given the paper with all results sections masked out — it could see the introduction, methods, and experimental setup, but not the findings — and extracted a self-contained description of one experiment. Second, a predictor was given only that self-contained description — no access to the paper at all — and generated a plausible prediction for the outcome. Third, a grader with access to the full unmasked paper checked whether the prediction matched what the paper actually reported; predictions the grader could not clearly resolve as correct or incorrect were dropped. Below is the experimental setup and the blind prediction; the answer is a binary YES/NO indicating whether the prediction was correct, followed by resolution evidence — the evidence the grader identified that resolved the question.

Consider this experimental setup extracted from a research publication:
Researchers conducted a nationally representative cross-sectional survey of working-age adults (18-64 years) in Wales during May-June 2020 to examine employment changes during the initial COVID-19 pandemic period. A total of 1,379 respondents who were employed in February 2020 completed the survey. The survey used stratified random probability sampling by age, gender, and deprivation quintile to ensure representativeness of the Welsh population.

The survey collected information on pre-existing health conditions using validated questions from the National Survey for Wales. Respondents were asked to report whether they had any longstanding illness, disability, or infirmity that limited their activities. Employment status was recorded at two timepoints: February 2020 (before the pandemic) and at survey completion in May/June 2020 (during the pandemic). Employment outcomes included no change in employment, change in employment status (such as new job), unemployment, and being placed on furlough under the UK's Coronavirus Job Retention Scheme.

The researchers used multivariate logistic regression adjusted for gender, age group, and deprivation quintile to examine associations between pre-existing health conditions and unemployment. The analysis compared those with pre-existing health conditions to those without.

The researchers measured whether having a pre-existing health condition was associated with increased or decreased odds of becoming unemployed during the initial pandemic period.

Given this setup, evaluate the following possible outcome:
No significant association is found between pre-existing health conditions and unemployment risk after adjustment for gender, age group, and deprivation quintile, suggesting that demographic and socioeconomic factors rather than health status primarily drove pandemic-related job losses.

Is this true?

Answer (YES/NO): NO